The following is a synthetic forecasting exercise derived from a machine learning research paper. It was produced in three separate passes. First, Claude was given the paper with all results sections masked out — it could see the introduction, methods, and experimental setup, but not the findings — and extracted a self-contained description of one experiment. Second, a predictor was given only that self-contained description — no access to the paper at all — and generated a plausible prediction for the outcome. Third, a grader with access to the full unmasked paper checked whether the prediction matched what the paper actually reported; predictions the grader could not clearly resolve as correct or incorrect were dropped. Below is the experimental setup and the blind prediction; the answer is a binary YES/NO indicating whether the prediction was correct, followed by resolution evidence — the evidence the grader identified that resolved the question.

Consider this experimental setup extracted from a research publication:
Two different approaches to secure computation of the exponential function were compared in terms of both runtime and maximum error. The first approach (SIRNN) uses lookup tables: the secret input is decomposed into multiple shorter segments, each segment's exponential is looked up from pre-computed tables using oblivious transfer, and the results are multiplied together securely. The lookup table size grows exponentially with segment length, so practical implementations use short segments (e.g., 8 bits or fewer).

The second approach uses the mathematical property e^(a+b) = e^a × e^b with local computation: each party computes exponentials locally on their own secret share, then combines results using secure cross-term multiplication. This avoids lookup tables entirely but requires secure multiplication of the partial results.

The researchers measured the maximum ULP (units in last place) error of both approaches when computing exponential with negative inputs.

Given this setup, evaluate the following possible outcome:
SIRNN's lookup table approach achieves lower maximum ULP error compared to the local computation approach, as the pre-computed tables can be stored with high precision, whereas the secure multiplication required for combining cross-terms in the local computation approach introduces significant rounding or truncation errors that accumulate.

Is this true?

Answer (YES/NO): NO